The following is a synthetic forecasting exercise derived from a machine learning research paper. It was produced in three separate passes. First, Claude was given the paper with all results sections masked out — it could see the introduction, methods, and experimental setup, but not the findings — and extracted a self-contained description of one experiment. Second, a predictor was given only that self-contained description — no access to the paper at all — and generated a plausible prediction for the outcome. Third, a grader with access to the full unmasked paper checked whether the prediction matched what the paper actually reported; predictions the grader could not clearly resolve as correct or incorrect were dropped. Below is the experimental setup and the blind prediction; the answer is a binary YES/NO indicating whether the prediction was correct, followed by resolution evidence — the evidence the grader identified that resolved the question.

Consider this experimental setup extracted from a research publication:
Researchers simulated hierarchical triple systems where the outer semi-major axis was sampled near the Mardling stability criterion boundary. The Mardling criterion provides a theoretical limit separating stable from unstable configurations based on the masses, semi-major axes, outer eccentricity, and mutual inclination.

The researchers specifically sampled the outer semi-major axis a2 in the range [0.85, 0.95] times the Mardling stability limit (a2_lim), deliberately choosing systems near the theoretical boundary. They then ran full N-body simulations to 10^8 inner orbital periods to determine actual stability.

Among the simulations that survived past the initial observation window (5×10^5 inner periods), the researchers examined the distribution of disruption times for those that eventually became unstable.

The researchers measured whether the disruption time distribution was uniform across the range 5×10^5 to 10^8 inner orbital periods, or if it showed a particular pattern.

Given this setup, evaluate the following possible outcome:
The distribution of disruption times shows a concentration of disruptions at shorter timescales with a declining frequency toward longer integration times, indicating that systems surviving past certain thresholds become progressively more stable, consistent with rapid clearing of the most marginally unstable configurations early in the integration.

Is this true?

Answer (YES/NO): YES